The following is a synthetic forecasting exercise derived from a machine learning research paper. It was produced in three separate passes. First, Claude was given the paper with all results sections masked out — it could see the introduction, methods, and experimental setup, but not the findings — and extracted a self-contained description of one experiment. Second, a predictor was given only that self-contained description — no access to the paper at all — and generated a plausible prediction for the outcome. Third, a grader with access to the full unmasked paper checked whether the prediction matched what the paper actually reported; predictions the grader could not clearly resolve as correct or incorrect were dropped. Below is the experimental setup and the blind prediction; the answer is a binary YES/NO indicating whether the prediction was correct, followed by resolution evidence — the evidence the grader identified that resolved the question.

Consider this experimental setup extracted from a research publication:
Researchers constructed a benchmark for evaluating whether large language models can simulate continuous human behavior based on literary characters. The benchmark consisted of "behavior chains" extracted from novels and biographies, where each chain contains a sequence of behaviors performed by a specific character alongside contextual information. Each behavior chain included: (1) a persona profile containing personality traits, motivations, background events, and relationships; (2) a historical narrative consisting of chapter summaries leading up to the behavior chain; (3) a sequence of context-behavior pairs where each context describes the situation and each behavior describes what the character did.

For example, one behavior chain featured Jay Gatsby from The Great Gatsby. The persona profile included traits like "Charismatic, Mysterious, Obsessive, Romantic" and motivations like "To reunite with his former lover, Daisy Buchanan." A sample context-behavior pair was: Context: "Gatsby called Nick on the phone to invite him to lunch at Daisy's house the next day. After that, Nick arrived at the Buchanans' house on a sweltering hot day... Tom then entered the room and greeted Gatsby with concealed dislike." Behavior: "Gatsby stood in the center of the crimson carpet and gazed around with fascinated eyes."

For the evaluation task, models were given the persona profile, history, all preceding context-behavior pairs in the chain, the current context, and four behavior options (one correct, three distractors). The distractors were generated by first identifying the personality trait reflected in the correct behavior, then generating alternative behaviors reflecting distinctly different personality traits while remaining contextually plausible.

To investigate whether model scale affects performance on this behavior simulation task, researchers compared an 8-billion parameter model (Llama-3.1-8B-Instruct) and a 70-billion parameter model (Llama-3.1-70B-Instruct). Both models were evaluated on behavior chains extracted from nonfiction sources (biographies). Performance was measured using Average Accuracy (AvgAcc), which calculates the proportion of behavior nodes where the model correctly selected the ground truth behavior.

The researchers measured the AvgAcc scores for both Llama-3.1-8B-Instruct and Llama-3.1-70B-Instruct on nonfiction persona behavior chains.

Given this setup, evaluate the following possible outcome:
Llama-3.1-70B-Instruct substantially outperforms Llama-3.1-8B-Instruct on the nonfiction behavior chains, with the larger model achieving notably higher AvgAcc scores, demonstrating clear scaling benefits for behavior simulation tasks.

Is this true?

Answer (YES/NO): YES